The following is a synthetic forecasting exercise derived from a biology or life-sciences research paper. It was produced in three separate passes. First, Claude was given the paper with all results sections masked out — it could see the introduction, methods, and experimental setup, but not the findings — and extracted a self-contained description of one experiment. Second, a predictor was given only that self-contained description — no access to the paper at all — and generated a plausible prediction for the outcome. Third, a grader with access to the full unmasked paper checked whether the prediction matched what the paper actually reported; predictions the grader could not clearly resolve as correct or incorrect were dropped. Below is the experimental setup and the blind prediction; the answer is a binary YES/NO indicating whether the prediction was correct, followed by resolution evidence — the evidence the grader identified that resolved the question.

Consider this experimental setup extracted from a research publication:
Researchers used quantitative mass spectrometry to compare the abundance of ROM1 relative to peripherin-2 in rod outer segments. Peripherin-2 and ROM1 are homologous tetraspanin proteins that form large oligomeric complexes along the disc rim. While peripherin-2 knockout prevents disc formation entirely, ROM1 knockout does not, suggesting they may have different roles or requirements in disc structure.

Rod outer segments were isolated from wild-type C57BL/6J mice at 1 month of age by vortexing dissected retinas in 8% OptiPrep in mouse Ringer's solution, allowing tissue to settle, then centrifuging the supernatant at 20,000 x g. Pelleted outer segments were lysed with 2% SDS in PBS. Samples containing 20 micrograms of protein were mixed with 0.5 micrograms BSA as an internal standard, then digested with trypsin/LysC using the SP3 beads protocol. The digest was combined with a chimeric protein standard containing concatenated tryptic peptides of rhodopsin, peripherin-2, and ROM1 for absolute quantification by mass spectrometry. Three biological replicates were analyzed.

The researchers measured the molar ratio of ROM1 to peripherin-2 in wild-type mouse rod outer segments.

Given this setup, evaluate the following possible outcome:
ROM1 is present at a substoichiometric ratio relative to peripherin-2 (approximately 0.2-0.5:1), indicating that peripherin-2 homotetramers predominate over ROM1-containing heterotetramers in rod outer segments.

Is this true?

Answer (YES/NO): YES